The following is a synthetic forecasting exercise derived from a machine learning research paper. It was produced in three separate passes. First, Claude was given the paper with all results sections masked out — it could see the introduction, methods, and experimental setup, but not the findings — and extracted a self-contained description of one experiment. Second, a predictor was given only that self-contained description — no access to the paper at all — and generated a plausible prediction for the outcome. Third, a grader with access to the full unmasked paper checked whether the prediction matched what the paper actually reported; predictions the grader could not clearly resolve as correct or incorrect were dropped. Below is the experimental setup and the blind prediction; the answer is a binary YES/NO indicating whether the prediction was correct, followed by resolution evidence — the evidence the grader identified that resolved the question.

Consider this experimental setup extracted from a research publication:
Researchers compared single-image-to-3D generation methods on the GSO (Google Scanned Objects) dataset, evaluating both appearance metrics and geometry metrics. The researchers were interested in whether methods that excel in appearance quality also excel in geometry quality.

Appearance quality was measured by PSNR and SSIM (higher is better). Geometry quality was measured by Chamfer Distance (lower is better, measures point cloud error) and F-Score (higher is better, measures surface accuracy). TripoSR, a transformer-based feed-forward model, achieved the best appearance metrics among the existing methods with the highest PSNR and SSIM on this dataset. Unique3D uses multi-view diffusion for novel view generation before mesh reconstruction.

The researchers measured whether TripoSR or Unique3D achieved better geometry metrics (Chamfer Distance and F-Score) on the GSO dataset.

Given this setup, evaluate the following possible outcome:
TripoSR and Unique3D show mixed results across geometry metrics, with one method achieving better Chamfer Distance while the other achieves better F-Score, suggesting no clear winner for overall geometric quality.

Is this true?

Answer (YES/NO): NO